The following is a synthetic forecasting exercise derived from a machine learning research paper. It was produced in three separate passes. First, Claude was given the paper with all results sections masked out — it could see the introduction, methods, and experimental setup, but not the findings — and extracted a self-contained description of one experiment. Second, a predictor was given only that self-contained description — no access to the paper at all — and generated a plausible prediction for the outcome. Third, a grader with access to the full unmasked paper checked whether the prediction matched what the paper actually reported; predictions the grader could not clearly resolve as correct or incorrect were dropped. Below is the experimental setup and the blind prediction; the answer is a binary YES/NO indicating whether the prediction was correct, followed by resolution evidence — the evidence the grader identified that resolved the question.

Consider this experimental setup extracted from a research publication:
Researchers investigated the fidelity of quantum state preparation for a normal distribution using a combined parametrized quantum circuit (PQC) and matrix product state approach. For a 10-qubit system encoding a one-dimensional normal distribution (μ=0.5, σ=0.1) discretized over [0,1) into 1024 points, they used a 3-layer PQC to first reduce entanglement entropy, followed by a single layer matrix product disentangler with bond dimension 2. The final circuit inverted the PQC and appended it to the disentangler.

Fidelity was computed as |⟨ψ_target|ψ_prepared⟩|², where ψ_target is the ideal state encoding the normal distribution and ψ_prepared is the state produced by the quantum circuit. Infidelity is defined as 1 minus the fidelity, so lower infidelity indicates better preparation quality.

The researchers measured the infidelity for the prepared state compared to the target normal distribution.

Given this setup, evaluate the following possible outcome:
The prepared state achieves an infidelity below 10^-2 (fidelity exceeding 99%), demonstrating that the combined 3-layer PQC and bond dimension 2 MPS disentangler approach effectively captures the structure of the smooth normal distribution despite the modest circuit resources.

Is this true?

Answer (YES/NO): YES